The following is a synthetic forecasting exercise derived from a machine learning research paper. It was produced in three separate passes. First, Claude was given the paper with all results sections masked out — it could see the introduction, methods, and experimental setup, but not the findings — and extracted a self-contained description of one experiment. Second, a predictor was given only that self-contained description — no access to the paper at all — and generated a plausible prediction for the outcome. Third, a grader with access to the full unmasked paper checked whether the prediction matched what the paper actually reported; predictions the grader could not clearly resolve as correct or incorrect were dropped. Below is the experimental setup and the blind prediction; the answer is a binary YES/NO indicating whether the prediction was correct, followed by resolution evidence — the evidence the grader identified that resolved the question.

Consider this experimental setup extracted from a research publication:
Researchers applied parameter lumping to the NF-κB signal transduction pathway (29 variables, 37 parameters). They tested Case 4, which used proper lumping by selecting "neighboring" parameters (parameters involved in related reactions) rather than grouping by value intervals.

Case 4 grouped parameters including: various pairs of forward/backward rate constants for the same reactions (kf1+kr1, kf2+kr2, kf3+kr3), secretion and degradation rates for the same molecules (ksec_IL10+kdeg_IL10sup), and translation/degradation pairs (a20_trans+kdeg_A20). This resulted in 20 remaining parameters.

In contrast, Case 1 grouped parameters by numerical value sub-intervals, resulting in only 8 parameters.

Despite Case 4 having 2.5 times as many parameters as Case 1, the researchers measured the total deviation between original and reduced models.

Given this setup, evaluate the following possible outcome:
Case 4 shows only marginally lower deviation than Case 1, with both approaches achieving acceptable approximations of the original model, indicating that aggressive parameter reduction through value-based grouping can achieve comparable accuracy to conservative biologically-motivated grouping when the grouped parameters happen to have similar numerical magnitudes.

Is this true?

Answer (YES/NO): NO